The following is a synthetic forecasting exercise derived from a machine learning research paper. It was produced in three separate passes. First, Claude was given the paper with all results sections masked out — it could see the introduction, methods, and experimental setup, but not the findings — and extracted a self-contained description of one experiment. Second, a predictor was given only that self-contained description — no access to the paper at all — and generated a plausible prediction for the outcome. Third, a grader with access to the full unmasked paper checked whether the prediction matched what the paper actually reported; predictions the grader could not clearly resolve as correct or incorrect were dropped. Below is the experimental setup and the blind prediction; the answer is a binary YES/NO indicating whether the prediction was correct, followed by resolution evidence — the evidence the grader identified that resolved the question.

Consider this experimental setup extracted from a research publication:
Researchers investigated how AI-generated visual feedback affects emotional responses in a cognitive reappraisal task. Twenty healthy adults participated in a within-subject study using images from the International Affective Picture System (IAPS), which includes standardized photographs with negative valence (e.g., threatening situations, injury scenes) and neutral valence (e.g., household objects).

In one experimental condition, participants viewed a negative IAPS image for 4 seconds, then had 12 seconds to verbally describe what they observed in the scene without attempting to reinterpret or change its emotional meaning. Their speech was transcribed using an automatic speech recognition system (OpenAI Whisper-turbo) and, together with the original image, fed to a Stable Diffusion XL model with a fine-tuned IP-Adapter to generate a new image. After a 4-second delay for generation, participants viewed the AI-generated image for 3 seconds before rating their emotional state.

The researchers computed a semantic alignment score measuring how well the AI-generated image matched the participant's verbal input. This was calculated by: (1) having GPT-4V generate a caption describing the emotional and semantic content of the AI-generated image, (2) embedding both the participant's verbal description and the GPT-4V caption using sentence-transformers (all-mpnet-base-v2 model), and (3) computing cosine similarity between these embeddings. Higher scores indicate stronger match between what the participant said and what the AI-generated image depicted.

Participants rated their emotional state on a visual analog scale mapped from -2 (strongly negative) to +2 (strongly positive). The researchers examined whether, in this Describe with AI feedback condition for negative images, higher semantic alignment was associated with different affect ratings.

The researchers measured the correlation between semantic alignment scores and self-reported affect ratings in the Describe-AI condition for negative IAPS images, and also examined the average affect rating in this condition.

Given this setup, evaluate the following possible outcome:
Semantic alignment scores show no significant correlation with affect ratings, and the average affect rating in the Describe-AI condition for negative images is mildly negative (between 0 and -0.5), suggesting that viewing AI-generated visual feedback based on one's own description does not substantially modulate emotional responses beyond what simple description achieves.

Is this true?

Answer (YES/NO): NO